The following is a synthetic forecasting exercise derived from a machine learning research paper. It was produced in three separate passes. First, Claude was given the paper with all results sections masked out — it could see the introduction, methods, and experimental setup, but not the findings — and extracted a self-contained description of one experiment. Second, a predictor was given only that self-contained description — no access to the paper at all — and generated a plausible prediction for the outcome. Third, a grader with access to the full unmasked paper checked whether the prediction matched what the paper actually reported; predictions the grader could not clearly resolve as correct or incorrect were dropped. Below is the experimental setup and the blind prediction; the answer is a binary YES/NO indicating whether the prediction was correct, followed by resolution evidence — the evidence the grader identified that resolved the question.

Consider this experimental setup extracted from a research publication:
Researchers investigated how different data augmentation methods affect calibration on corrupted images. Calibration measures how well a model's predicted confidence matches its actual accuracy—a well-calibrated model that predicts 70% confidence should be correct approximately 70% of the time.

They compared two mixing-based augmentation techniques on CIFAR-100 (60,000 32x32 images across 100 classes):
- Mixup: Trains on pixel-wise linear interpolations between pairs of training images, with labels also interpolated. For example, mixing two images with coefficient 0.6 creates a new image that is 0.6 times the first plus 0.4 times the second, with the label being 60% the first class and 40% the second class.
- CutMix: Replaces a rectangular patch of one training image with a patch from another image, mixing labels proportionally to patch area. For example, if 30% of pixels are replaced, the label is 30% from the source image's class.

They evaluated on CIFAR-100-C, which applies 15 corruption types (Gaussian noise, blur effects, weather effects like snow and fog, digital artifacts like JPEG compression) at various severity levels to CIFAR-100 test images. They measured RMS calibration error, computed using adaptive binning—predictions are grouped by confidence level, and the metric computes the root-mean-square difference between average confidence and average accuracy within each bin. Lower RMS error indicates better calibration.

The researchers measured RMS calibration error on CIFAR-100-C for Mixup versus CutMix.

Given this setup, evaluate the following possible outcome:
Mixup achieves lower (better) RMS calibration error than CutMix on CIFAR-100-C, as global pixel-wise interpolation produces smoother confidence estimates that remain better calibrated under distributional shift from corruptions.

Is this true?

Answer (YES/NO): YES